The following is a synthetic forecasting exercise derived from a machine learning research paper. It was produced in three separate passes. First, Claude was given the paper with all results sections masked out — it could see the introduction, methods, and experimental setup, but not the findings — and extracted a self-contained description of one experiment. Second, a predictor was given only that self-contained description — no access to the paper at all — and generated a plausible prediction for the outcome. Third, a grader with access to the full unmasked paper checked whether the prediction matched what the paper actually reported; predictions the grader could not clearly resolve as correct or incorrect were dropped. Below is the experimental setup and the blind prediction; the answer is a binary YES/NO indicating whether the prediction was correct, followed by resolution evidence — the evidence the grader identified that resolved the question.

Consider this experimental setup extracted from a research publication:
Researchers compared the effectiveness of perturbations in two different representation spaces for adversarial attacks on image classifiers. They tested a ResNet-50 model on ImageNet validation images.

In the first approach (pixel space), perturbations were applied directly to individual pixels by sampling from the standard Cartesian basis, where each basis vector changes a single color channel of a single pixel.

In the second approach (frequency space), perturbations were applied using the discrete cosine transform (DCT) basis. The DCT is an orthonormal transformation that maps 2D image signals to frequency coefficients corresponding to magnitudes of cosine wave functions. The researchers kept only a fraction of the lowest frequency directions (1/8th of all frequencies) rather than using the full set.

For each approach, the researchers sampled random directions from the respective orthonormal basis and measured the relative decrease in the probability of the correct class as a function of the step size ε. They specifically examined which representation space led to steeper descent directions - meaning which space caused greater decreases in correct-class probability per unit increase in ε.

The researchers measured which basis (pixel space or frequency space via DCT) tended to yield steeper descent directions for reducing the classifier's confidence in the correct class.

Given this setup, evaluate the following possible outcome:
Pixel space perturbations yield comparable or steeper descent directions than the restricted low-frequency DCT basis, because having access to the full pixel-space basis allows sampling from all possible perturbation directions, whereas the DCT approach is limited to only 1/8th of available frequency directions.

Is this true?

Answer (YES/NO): NO